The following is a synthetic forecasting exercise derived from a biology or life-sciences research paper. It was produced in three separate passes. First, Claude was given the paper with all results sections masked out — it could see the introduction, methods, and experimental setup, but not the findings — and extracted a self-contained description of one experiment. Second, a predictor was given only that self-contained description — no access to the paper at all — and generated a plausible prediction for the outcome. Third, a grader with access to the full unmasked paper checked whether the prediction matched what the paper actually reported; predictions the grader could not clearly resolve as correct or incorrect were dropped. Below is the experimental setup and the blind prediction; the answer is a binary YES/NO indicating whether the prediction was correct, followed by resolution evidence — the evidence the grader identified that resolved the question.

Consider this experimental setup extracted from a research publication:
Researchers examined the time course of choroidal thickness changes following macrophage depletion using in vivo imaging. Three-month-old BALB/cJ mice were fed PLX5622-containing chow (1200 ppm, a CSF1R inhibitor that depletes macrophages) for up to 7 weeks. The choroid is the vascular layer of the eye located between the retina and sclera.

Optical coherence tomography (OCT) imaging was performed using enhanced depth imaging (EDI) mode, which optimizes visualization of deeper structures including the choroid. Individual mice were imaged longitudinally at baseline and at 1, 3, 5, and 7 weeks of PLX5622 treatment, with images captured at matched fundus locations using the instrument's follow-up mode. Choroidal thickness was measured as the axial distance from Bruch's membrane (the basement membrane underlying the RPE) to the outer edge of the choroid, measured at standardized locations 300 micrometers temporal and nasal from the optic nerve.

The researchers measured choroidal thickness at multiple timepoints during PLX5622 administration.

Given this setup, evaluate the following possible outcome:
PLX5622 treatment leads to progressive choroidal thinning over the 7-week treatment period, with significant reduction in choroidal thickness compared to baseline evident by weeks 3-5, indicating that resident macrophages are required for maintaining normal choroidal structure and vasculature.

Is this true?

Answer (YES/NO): YES